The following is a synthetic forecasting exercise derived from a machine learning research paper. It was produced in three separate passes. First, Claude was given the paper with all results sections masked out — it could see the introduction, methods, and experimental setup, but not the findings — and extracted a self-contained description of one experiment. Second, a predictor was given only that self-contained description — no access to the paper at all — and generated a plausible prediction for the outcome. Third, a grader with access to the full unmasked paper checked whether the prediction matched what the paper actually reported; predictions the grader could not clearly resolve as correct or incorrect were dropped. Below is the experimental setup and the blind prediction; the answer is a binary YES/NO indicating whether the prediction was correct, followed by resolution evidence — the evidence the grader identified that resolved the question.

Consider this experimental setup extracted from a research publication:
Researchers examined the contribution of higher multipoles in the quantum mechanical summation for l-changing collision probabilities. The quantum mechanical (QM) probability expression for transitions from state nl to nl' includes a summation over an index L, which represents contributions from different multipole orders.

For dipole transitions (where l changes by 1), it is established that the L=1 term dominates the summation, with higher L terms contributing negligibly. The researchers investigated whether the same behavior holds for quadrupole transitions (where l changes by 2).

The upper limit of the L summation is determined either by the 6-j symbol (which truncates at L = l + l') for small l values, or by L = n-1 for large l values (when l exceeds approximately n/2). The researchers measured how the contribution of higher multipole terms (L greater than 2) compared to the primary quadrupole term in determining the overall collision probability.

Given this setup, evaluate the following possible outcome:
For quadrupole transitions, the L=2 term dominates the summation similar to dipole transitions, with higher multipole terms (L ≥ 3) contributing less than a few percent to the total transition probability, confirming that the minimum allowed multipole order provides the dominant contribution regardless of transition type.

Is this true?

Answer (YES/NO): NO